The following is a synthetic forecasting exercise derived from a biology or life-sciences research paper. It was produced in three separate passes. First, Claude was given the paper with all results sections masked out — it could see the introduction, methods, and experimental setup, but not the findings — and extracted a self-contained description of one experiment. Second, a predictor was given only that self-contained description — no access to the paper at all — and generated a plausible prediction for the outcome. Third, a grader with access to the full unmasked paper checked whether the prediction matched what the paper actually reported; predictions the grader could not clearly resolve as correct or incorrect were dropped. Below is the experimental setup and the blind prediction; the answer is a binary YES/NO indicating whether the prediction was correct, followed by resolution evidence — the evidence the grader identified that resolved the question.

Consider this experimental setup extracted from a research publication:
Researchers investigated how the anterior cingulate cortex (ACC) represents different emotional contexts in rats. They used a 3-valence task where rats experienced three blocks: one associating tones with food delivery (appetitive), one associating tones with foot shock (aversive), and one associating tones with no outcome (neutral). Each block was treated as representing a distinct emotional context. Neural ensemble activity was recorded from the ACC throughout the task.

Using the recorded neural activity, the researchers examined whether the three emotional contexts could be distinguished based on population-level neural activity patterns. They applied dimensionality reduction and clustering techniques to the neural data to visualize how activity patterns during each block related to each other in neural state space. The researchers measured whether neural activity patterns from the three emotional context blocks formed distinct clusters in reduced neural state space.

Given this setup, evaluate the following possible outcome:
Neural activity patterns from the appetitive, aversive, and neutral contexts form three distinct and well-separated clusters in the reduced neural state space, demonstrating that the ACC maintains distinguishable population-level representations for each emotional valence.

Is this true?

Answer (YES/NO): YES